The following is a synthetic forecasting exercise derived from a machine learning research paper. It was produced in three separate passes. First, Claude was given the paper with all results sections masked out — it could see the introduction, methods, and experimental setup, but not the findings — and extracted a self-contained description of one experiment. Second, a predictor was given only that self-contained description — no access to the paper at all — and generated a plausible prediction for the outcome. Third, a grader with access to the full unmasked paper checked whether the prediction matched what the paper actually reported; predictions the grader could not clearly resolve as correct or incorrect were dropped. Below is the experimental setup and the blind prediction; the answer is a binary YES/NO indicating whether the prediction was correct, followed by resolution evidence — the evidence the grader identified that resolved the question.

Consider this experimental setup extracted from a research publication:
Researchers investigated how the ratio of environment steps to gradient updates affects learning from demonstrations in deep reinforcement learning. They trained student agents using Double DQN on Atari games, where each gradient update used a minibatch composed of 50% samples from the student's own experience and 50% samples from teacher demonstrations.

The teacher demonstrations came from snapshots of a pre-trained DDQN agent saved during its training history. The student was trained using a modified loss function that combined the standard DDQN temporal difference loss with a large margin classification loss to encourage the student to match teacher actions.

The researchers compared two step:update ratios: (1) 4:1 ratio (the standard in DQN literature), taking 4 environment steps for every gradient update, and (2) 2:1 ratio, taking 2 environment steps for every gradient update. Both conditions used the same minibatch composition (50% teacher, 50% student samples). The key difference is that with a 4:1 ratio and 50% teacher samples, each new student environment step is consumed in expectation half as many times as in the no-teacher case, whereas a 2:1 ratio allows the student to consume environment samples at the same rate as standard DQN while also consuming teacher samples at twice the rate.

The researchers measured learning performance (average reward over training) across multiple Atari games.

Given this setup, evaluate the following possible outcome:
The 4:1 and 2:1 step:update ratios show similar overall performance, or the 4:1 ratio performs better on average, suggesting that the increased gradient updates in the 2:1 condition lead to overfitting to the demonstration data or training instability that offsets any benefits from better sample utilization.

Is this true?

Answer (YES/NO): NO